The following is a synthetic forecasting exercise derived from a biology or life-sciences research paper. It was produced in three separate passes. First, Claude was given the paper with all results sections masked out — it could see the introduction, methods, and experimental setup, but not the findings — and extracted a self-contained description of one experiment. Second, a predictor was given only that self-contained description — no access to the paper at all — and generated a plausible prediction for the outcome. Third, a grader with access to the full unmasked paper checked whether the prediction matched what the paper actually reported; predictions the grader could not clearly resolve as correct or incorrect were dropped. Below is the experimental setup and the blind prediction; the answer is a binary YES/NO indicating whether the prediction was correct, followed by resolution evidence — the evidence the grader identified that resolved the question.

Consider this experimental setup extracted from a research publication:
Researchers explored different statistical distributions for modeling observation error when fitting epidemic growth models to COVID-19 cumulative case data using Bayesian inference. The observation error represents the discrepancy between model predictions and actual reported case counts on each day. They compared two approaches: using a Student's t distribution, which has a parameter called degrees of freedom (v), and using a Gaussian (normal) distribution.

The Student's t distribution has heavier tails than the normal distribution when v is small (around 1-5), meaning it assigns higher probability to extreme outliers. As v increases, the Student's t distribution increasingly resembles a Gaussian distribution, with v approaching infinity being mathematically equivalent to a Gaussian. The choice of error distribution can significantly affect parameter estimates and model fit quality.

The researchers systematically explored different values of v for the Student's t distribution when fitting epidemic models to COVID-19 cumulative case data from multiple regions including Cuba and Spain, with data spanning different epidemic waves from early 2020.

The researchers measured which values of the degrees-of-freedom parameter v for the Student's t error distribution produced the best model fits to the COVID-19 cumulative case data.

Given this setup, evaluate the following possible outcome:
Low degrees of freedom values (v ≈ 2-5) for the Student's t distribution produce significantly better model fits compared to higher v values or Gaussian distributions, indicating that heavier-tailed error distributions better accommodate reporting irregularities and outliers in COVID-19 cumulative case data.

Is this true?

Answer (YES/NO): NO